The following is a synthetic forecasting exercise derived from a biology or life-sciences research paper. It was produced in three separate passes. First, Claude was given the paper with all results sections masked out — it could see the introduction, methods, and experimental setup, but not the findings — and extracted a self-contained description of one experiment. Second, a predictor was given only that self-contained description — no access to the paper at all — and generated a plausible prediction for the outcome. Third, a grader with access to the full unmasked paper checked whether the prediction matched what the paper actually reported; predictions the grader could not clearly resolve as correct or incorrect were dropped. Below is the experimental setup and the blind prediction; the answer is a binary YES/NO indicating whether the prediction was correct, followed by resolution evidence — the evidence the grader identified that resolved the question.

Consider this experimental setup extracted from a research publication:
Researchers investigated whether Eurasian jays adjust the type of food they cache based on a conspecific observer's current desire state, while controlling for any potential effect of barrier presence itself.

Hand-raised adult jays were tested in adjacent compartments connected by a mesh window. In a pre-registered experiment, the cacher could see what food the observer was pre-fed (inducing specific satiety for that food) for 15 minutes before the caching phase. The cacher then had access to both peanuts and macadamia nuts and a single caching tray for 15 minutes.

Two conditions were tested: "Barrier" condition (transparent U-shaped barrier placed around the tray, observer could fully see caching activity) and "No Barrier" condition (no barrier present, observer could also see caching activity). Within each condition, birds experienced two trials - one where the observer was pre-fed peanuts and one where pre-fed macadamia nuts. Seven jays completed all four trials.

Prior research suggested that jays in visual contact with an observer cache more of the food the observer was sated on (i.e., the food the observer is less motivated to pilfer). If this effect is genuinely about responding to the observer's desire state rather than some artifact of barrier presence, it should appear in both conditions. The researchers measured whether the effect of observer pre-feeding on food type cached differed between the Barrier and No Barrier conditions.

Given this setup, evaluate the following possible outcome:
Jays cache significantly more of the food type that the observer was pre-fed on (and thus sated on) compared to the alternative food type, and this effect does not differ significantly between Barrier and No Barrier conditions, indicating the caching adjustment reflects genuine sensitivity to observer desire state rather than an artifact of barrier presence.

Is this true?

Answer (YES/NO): NO